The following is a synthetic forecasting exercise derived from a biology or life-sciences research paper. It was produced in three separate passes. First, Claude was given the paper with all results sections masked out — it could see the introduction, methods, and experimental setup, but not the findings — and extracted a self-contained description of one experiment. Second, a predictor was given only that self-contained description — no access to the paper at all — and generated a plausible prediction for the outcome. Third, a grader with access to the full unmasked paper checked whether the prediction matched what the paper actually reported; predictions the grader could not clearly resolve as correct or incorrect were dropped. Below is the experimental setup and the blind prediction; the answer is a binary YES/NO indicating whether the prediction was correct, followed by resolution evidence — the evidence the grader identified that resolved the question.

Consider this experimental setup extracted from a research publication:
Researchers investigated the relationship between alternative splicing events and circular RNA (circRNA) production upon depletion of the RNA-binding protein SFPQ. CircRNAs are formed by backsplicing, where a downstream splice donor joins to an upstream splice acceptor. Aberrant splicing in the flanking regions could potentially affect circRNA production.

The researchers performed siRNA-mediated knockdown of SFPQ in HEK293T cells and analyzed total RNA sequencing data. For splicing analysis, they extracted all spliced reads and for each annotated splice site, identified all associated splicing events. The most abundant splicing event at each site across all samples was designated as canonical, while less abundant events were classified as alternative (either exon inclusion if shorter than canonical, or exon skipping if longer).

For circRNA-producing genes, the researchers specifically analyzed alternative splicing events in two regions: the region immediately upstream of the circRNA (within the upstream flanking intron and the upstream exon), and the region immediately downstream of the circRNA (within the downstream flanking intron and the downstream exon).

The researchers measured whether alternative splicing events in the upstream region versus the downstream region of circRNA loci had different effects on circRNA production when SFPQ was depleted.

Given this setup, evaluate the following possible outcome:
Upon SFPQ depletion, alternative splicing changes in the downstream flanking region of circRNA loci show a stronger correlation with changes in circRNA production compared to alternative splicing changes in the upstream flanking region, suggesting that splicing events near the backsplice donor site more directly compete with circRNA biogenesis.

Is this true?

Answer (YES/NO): NO